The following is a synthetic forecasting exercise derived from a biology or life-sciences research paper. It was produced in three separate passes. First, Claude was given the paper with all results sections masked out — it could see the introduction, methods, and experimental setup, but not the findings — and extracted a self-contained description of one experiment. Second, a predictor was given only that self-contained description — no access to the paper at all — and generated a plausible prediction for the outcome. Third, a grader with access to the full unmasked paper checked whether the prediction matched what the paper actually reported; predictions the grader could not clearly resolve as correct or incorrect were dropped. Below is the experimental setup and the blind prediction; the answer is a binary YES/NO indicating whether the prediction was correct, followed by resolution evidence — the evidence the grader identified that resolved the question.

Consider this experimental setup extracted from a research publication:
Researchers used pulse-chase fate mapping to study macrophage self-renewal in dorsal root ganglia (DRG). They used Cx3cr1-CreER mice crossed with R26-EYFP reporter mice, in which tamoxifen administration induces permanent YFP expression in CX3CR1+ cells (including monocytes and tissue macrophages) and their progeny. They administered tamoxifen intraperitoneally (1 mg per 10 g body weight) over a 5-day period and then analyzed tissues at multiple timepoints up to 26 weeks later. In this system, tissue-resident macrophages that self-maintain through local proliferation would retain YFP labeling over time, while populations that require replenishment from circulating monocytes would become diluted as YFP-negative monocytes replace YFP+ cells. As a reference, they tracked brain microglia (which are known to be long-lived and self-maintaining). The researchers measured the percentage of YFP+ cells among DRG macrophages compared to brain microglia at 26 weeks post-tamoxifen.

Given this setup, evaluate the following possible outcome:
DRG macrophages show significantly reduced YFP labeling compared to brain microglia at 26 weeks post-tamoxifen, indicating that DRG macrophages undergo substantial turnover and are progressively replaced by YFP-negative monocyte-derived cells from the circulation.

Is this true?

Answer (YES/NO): NO